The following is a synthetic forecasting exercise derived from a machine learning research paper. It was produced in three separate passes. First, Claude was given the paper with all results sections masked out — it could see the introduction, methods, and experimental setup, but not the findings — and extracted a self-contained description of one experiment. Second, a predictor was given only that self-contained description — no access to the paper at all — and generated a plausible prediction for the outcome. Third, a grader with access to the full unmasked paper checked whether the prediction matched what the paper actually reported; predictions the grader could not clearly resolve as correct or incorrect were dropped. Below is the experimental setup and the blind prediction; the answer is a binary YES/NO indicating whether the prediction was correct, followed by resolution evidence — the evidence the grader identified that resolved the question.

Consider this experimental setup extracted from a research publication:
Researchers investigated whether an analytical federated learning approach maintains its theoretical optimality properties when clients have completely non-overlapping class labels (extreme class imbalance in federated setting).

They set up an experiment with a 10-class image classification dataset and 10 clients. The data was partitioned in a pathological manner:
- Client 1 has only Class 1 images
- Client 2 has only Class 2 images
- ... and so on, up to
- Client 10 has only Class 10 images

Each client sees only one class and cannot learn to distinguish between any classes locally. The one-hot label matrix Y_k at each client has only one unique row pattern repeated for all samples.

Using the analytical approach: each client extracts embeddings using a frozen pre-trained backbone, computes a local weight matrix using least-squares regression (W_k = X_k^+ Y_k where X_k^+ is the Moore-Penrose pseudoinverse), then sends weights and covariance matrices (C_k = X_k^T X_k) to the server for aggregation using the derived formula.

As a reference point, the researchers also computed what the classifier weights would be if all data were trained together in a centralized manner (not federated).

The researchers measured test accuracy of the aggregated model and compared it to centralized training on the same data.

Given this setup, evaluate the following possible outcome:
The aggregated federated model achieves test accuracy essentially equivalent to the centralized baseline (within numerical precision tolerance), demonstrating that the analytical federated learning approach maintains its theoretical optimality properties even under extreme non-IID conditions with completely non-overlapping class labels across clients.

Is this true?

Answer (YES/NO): YES